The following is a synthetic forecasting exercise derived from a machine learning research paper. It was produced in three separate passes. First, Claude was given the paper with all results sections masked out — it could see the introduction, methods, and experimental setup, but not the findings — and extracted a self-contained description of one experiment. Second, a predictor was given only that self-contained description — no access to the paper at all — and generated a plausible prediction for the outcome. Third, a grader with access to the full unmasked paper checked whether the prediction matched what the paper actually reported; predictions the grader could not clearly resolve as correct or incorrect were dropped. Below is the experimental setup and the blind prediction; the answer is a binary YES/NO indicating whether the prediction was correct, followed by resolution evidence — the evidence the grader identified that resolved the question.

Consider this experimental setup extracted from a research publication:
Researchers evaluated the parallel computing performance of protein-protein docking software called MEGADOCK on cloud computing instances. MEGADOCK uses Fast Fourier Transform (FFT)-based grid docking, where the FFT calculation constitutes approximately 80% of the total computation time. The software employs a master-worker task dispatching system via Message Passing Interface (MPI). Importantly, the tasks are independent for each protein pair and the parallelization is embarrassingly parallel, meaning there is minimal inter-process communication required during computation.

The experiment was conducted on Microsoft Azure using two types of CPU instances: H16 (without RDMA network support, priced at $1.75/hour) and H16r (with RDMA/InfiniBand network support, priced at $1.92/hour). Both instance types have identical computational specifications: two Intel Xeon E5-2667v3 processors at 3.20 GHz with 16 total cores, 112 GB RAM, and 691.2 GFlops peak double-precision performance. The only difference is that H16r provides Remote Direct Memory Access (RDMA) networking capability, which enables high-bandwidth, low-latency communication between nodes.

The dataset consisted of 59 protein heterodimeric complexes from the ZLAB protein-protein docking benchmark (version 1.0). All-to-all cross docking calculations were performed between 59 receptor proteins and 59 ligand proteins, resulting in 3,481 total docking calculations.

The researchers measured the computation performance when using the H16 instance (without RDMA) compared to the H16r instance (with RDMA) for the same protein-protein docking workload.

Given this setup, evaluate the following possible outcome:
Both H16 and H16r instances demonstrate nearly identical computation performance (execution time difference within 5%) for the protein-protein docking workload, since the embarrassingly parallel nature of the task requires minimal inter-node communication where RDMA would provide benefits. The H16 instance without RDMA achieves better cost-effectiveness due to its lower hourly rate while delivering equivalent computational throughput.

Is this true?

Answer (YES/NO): NO